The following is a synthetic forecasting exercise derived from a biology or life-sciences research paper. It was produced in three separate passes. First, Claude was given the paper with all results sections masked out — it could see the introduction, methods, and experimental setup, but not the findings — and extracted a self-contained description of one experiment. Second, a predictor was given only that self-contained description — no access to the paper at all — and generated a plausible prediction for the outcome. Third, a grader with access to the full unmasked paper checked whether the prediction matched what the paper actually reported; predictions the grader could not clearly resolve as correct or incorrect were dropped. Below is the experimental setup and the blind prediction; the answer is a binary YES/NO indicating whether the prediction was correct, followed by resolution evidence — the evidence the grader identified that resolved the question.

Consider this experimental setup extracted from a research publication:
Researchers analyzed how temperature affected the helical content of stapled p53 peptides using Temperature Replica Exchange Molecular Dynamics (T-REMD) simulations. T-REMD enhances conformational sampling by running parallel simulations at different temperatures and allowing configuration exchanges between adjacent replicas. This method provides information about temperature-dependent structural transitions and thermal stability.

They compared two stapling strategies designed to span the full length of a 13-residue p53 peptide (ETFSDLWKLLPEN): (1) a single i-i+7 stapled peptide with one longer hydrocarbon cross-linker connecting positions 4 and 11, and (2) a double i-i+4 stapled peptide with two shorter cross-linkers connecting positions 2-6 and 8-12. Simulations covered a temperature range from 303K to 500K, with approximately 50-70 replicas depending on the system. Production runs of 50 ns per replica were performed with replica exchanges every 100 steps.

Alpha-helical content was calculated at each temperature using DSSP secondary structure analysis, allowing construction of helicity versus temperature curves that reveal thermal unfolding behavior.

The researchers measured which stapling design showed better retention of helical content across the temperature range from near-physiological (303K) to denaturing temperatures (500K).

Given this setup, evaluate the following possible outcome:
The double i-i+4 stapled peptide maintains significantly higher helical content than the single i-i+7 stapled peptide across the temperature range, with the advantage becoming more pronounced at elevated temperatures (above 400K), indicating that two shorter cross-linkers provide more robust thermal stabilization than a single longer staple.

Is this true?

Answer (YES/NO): NO